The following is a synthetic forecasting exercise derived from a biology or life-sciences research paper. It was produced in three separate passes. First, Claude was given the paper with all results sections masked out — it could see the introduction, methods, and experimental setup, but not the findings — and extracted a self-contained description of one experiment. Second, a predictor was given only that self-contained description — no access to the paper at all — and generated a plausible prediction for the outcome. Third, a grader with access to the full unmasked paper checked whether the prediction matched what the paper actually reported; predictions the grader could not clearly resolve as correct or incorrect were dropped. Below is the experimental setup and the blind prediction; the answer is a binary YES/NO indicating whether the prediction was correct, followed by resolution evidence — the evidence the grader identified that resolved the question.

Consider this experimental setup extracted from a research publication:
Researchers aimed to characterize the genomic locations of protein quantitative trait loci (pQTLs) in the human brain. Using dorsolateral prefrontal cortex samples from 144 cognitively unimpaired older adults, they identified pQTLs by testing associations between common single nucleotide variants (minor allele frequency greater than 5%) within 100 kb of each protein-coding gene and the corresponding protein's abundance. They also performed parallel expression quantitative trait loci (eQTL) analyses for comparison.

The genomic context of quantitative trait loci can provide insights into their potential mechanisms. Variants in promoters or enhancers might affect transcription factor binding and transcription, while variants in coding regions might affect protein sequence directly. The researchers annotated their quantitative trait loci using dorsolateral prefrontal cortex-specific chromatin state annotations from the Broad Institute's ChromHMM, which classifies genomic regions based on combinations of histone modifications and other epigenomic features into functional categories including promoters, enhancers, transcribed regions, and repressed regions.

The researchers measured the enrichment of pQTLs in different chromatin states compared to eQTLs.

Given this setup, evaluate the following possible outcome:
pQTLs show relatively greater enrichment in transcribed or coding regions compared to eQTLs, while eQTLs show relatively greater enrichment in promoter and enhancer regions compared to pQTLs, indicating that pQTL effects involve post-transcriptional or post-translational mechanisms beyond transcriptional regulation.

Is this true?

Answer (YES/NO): YES